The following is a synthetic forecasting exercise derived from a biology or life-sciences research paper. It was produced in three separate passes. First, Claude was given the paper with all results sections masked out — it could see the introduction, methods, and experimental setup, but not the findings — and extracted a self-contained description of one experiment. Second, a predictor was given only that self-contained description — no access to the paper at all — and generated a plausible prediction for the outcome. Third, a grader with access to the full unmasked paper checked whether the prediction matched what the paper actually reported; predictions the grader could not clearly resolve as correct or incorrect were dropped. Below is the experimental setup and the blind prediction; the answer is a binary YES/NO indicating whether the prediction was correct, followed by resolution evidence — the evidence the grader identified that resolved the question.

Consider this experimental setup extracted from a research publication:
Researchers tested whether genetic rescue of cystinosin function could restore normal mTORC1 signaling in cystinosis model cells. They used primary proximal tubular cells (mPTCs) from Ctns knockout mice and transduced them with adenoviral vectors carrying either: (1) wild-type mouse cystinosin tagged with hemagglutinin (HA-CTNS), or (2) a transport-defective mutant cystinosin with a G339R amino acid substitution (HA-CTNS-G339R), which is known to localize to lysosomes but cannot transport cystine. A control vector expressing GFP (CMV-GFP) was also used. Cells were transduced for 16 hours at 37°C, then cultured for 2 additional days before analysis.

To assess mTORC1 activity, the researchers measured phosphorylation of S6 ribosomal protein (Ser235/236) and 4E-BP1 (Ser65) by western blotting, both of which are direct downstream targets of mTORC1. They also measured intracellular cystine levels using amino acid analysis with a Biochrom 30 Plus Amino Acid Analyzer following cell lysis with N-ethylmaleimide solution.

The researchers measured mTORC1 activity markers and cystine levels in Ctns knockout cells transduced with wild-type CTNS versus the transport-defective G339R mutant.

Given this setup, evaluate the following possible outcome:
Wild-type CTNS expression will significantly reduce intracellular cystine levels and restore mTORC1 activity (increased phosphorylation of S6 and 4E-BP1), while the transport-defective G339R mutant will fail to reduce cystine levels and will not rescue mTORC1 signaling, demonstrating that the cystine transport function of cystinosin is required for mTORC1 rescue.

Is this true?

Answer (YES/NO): NO